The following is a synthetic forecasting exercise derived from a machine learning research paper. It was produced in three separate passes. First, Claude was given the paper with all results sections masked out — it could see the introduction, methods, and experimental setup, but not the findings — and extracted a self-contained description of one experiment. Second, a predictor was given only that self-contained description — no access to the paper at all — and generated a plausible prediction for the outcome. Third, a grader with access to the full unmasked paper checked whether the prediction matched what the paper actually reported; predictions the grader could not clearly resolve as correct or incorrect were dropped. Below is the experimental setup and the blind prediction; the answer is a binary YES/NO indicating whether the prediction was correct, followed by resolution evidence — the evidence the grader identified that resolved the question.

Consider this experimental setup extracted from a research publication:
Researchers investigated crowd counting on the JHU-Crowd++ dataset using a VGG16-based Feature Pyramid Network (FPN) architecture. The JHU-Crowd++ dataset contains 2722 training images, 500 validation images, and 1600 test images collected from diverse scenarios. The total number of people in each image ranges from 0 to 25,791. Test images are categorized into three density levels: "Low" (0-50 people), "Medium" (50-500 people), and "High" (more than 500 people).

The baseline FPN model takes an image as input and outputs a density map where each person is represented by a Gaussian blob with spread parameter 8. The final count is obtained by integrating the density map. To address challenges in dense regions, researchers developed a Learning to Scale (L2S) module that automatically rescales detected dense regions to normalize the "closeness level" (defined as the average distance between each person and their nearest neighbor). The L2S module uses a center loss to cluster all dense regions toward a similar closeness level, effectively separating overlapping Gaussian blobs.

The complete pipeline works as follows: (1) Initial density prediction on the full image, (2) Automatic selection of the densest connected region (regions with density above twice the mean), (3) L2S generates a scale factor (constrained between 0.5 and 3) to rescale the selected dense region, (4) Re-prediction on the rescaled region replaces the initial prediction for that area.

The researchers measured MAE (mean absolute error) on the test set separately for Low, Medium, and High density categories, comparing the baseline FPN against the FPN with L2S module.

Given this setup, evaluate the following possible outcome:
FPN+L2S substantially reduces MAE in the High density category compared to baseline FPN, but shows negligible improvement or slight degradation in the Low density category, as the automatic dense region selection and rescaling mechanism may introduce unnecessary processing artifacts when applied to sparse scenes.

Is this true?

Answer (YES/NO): YES